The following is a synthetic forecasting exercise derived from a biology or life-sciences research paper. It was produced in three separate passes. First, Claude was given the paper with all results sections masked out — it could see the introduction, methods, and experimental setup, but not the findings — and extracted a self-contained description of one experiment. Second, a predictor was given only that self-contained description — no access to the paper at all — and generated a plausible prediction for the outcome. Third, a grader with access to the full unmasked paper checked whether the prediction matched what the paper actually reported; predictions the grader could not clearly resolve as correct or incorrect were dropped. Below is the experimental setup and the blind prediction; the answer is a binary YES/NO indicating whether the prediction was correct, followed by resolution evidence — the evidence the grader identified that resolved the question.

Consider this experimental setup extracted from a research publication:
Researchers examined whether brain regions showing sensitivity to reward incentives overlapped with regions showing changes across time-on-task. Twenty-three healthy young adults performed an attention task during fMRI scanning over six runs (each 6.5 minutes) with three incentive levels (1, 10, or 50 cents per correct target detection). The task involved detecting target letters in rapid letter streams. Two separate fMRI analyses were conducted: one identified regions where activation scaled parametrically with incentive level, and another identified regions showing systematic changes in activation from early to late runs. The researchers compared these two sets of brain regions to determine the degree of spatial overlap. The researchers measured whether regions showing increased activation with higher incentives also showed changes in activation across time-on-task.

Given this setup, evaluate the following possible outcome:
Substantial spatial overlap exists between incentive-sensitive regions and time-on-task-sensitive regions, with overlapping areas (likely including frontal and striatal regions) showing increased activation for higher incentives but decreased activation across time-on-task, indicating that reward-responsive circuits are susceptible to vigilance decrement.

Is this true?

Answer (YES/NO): YES